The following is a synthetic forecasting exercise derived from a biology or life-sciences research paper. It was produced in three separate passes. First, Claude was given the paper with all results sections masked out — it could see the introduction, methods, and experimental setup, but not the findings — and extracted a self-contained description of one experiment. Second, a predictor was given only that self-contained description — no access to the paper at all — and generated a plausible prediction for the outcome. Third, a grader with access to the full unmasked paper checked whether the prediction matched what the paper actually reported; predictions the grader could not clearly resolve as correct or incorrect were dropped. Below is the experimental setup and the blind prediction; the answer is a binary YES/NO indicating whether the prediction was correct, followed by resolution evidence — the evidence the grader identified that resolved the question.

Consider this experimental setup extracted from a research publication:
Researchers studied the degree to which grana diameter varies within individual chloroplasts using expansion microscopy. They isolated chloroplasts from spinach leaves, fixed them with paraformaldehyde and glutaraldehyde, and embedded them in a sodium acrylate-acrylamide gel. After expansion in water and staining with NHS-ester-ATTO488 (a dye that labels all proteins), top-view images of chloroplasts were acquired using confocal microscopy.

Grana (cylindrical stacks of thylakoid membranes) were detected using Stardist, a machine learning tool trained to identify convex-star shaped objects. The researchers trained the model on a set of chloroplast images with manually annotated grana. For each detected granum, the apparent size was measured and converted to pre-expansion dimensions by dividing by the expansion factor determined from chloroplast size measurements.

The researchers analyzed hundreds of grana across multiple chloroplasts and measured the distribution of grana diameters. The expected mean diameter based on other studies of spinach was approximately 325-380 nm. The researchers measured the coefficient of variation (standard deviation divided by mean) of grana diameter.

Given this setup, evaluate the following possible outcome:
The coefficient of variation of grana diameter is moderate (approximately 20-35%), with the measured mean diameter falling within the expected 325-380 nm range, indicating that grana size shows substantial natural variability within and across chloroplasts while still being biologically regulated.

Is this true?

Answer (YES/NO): NO